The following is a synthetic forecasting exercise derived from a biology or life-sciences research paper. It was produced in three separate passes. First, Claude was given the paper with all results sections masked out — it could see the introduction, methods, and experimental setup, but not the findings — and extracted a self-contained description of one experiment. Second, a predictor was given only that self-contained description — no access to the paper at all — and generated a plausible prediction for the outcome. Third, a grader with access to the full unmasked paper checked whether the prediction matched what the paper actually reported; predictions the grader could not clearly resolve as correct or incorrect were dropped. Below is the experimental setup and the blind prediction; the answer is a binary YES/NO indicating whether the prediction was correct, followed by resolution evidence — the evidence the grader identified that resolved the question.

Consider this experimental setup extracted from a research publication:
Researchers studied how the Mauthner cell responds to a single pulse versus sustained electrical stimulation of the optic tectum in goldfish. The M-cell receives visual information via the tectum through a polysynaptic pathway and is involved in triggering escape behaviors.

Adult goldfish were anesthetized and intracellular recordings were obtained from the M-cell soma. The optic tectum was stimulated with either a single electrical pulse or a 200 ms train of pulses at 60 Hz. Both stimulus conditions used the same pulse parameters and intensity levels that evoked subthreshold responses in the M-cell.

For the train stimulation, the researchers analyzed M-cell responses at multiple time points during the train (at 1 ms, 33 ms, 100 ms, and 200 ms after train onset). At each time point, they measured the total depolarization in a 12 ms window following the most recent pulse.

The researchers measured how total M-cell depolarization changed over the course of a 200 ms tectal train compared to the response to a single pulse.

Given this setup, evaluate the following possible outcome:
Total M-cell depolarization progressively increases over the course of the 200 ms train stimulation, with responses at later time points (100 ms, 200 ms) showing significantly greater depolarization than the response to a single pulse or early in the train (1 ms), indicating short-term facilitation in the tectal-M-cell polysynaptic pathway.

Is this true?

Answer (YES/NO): NO